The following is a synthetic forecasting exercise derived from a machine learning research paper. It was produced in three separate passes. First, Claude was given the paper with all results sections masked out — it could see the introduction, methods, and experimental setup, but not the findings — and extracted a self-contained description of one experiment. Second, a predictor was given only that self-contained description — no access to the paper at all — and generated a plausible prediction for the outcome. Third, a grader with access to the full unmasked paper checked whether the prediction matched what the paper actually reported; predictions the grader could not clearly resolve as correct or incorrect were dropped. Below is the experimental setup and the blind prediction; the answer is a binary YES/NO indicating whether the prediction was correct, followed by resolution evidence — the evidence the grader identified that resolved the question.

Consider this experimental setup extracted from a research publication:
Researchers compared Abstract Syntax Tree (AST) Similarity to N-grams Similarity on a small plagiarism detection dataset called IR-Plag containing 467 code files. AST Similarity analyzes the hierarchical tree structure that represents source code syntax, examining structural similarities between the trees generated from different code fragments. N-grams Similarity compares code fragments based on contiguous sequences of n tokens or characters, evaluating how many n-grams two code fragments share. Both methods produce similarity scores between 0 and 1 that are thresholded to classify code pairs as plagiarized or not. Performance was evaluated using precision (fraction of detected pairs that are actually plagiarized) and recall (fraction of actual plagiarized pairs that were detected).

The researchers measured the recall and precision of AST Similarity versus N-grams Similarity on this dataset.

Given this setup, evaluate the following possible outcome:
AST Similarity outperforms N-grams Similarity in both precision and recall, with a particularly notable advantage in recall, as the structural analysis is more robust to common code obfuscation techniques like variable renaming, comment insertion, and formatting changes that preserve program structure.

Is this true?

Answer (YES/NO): NO